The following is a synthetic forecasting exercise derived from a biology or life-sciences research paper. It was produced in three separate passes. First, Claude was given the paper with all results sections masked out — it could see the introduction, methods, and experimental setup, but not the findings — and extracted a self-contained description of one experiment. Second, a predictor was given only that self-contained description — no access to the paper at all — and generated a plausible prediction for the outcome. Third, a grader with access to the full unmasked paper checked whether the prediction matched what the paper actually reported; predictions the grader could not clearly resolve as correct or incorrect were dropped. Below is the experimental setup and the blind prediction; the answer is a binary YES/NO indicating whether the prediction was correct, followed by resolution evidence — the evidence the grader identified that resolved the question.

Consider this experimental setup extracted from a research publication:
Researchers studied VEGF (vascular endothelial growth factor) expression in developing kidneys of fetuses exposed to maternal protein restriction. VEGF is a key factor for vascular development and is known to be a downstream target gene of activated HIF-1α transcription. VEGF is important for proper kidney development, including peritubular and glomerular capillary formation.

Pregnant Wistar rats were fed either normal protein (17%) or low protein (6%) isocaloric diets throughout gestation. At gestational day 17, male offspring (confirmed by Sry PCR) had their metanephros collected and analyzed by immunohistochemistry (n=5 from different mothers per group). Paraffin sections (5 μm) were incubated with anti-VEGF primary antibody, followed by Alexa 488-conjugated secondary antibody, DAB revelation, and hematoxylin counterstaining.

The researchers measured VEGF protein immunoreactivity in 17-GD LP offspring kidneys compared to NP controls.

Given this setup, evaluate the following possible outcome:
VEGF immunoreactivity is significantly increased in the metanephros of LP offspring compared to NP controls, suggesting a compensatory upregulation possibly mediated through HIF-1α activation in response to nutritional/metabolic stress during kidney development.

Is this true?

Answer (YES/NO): YES